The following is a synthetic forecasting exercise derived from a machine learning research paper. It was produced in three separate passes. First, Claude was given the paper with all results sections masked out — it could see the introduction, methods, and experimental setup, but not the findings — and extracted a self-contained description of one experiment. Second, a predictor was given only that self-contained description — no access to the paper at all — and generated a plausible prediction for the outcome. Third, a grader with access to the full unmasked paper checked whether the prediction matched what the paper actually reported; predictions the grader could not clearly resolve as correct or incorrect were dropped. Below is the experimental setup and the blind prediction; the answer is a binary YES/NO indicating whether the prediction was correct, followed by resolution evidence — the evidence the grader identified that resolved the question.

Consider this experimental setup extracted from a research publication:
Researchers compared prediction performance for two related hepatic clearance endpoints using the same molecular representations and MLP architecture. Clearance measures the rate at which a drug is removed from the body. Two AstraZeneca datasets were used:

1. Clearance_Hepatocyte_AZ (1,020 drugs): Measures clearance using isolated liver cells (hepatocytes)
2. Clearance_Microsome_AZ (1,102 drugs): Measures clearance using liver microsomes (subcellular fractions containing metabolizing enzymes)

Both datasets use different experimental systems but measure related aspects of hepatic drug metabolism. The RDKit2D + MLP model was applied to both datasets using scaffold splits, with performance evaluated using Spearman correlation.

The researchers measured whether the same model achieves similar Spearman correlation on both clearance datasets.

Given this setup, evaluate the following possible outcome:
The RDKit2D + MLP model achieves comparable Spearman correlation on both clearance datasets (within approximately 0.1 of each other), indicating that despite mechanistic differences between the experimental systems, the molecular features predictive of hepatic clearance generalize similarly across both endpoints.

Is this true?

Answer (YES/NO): NO